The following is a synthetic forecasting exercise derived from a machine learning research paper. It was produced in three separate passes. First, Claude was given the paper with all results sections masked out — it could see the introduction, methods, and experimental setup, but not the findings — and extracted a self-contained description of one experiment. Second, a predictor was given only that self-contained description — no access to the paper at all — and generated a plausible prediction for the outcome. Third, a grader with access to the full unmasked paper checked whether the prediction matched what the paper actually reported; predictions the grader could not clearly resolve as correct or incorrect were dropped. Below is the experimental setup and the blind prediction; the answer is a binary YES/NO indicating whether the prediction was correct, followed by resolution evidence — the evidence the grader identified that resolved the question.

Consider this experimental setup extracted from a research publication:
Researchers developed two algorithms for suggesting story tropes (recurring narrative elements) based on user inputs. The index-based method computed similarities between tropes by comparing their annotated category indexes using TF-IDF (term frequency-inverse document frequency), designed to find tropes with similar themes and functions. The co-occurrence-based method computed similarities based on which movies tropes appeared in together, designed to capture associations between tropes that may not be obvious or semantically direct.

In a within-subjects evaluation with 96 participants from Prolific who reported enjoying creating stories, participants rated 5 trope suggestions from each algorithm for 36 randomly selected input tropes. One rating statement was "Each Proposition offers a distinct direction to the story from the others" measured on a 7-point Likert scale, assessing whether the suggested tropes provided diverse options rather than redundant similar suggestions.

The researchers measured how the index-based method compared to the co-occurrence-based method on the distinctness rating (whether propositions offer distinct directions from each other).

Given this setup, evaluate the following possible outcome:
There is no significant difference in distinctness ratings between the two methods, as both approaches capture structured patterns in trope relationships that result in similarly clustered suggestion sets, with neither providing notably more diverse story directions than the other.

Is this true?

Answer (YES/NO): YES